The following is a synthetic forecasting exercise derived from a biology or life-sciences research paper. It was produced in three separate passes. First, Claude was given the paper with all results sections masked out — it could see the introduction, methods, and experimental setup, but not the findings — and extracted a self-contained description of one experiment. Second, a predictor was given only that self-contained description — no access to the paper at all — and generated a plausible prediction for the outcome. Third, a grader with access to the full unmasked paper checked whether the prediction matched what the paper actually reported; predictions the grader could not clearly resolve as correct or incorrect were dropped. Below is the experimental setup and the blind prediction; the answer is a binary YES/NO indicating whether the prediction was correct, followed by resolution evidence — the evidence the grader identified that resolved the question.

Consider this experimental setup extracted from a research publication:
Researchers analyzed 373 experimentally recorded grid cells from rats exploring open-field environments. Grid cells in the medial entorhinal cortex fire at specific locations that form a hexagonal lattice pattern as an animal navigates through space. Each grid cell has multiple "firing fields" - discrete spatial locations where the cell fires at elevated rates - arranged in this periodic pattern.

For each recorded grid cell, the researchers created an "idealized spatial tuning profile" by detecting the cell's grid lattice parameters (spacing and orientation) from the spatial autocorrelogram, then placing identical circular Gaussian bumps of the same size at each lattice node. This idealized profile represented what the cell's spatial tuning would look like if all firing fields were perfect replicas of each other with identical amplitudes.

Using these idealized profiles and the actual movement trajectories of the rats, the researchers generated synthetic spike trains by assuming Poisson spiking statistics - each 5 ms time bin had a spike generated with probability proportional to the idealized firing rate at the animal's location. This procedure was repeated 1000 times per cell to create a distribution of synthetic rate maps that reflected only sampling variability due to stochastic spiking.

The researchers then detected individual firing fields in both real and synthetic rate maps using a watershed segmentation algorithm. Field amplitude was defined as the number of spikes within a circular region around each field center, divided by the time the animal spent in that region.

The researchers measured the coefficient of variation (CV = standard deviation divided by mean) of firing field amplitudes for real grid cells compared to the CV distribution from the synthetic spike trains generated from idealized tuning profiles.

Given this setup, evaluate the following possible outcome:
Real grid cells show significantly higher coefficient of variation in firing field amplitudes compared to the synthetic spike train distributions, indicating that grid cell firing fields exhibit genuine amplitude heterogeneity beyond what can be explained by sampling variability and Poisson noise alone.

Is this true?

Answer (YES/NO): YES